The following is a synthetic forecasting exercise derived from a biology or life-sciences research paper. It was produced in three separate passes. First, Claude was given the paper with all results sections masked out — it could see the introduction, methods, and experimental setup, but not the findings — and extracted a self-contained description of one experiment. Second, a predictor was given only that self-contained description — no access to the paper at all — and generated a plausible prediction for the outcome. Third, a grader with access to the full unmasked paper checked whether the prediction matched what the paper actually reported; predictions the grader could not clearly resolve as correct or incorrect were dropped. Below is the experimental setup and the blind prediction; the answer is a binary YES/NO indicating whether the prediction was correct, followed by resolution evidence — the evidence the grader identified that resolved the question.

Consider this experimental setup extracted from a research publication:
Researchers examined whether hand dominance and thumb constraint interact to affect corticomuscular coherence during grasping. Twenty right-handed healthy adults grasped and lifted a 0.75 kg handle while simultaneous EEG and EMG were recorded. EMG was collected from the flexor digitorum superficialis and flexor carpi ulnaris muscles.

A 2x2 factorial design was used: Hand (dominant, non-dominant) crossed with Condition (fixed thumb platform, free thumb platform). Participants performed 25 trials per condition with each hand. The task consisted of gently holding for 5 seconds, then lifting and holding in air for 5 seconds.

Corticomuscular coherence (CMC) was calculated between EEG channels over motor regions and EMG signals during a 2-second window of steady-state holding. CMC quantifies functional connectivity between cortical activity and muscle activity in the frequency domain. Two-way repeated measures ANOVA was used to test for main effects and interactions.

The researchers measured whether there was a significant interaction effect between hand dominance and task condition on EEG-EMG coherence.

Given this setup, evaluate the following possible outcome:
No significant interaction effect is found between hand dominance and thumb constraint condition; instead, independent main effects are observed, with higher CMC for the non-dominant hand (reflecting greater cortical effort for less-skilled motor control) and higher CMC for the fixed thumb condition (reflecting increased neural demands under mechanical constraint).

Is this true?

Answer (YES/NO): NO